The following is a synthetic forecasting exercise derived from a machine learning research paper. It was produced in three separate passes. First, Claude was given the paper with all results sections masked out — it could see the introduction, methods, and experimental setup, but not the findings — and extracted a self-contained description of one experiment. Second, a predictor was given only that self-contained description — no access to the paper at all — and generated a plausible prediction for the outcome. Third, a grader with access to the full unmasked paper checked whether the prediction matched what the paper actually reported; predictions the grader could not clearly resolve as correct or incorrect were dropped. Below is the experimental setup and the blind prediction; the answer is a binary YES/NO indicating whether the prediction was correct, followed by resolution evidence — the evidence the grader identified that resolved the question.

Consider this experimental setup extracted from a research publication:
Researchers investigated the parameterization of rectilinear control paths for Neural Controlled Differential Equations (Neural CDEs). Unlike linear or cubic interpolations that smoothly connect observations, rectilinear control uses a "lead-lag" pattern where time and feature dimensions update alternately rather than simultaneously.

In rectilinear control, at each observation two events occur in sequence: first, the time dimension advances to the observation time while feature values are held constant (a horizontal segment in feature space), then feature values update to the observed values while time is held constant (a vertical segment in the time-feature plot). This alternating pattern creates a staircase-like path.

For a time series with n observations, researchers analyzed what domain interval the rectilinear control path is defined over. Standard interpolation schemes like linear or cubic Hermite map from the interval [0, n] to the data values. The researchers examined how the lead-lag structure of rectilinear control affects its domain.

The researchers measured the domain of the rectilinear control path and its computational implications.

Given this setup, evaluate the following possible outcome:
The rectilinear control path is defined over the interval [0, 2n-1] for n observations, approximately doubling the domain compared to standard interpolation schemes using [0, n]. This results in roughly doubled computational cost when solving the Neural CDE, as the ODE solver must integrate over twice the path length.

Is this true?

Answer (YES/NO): NO